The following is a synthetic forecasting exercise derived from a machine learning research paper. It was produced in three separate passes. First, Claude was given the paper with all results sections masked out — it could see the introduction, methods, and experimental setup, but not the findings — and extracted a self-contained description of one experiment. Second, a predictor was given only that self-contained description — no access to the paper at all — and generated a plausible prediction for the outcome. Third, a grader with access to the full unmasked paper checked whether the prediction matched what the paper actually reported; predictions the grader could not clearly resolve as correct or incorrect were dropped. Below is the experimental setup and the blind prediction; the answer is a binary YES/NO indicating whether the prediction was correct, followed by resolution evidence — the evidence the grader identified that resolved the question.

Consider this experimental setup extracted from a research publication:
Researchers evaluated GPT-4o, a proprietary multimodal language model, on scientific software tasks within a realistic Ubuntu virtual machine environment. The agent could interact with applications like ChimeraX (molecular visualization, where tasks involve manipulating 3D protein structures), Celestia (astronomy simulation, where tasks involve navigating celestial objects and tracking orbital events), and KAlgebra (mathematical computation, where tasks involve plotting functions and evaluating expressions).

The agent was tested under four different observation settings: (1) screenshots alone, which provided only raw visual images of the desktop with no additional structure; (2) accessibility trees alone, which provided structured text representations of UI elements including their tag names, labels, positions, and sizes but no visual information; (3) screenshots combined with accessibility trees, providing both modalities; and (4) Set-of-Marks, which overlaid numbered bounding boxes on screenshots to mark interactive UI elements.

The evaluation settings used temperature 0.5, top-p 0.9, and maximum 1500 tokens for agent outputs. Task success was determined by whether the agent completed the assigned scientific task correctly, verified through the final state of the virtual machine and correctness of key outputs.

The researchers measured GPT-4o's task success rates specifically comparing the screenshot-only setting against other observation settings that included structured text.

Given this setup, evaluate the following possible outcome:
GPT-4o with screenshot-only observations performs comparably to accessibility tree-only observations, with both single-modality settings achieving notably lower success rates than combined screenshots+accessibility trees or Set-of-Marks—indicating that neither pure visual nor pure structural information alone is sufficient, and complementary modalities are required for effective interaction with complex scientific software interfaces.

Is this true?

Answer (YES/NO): NO